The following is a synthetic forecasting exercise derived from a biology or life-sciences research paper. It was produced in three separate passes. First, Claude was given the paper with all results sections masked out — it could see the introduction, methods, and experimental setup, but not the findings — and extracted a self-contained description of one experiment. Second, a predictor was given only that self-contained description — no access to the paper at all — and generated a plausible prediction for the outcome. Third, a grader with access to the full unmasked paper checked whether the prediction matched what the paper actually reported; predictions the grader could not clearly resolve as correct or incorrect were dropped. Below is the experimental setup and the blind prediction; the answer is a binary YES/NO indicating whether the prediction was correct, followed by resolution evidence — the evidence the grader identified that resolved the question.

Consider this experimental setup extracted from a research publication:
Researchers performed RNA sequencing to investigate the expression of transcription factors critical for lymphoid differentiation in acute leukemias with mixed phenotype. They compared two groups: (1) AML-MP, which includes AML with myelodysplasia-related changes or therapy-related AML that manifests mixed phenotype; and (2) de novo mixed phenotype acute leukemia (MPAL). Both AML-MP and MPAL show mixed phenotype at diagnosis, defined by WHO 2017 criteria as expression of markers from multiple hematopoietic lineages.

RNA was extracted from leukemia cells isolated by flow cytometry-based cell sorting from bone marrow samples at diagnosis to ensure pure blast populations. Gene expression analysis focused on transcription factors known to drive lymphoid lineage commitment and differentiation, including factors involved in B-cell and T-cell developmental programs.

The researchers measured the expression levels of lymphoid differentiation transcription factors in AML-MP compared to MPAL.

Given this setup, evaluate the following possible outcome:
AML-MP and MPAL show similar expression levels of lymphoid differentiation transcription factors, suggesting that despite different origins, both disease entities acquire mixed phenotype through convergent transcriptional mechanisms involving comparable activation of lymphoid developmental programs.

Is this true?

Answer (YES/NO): NO